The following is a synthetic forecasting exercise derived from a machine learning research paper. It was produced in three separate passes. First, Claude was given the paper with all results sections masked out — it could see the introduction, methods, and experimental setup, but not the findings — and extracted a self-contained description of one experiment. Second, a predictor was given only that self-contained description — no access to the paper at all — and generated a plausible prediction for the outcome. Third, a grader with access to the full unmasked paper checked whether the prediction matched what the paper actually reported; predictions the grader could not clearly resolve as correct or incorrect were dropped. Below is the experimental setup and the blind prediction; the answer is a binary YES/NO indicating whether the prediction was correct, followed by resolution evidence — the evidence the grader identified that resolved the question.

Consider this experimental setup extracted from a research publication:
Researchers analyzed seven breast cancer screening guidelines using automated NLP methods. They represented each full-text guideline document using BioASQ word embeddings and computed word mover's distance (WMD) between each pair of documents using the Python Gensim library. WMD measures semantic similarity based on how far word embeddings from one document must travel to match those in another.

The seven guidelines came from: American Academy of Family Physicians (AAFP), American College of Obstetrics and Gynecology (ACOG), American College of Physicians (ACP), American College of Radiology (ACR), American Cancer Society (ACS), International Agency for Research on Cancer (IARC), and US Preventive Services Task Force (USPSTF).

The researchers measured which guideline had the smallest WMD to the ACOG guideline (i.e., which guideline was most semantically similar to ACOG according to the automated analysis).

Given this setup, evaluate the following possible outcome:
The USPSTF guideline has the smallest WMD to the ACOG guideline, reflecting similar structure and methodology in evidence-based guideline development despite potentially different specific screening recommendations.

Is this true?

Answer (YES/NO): YES